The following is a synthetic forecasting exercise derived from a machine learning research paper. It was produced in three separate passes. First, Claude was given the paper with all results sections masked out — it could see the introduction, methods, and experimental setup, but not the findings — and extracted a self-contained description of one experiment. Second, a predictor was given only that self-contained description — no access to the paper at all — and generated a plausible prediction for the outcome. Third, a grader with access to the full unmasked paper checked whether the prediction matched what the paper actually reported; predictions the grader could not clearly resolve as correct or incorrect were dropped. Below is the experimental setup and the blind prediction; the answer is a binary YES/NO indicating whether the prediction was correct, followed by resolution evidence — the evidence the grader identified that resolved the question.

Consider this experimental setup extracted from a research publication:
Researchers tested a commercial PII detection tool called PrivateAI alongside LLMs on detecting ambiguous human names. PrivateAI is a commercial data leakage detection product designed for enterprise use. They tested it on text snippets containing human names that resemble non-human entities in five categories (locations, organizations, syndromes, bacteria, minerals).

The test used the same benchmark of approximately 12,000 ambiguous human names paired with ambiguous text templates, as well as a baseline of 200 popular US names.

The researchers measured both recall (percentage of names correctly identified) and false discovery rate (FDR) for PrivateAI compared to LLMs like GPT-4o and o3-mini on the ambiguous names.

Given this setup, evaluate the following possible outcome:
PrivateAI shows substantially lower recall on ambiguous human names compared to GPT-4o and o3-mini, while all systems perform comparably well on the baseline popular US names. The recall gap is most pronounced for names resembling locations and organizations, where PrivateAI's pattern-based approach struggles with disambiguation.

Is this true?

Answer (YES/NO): NO